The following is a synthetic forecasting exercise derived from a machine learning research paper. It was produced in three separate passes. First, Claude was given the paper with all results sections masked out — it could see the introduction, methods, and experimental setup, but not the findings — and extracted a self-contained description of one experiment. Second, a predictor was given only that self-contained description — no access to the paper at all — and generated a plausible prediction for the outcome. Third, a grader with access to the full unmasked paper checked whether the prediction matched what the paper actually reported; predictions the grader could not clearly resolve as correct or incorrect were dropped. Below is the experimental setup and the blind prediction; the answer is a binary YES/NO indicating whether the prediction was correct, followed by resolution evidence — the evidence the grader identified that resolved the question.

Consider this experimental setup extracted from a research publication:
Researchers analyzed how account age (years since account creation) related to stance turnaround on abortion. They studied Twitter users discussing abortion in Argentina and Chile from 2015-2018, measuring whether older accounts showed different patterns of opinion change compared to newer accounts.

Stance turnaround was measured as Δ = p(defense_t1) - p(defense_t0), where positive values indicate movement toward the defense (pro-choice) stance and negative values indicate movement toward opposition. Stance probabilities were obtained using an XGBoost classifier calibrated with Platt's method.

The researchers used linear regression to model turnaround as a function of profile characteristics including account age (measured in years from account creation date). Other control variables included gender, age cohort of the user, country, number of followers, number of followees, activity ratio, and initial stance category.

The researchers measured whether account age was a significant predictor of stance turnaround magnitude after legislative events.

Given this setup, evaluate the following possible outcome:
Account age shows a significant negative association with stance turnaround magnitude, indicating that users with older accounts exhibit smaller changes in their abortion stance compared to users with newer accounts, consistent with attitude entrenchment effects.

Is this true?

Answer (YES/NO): NO